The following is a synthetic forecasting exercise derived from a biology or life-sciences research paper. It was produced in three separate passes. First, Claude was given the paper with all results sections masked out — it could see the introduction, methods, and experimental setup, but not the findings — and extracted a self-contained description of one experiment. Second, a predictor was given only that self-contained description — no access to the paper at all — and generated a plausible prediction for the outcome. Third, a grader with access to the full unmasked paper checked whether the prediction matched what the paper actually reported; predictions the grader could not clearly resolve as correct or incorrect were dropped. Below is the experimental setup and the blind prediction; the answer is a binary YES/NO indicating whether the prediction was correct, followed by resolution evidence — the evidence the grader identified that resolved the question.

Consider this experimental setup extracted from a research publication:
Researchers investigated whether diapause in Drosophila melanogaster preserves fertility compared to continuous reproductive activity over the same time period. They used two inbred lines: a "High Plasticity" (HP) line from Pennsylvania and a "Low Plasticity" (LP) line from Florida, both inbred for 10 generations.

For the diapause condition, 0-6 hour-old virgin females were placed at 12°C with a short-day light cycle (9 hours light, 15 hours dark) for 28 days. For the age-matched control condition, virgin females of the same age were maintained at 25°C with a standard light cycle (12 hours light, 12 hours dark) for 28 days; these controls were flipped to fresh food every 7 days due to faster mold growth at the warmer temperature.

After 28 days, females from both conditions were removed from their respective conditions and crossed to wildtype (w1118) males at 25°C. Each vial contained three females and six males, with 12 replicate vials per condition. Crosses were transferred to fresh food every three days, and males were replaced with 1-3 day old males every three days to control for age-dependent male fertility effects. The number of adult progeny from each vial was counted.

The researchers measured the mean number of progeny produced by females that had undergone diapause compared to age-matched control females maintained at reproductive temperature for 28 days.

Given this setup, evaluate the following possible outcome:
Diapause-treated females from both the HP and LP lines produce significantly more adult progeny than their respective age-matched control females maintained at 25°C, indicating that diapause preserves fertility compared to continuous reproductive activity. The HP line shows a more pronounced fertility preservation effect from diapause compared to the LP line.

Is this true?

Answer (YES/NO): NO